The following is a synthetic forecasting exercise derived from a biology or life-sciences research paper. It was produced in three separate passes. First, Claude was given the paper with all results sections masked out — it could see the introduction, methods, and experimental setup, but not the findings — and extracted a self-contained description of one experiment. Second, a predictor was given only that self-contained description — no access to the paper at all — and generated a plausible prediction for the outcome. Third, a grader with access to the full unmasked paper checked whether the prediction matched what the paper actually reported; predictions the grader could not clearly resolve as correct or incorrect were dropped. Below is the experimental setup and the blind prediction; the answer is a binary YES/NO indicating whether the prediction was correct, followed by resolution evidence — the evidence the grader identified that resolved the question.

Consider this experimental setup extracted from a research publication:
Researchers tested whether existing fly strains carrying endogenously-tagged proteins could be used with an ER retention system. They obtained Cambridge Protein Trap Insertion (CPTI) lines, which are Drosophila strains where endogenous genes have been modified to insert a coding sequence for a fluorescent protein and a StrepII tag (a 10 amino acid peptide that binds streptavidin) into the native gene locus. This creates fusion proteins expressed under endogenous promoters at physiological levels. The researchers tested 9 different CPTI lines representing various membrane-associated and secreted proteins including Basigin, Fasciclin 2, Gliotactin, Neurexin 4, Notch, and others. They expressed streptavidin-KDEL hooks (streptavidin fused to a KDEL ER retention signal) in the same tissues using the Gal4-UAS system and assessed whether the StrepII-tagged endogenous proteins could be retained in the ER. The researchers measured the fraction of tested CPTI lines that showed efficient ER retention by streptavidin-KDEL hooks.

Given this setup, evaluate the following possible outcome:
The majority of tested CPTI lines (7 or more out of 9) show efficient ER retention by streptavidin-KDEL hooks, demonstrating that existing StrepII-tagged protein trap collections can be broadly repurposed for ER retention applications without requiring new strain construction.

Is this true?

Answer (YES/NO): NO